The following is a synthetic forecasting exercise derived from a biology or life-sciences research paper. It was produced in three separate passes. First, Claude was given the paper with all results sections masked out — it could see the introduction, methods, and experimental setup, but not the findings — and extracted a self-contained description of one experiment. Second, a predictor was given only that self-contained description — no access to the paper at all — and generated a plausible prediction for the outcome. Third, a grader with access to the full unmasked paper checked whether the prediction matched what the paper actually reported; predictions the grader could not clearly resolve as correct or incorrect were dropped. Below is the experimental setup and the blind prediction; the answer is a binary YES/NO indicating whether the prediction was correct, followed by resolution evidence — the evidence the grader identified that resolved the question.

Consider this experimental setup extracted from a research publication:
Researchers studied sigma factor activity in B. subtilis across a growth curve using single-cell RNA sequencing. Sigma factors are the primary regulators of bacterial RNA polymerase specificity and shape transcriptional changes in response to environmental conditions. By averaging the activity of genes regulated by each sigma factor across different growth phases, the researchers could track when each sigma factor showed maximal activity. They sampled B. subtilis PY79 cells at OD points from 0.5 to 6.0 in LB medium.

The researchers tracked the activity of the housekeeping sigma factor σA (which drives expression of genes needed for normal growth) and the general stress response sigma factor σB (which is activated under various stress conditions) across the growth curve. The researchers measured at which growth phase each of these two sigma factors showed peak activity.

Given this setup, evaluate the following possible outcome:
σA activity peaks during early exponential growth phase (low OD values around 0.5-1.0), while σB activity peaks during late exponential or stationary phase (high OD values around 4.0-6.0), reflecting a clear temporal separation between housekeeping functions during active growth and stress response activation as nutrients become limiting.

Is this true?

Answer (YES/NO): NO